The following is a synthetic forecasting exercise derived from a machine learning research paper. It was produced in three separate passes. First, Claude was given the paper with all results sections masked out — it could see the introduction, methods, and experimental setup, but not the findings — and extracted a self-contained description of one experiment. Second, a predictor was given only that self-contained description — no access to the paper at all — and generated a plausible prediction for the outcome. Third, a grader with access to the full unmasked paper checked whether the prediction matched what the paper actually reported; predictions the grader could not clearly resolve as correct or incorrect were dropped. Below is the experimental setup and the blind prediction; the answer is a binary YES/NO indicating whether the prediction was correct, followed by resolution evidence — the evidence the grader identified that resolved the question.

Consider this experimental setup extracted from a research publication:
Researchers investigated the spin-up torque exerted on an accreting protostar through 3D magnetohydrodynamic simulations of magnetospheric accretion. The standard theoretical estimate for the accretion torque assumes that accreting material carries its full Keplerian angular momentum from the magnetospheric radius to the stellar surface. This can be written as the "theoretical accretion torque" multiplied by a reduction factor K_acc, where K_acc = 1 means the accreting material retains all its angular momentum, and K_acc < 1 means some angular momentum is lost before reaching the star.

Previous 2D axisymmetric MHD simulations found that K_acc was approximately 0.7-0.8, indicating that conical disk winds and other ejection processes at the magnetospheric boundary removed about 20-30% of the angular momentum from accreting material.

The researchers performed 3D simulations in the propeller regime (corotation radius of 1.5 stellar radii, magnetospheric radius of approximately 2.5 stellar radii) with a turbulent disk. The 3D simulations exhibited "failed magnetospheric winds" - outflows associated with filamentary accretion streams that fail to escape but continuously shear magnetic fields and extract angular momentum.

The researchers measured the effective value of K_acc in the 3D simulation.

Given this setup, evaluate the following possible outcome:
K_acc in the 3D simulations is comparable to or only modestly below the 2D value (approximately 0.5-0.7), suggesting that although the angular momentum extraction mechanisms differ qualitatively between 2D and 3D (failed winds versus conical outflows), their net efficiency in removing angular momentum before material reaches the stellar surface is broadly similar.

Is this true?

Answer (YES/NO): NO